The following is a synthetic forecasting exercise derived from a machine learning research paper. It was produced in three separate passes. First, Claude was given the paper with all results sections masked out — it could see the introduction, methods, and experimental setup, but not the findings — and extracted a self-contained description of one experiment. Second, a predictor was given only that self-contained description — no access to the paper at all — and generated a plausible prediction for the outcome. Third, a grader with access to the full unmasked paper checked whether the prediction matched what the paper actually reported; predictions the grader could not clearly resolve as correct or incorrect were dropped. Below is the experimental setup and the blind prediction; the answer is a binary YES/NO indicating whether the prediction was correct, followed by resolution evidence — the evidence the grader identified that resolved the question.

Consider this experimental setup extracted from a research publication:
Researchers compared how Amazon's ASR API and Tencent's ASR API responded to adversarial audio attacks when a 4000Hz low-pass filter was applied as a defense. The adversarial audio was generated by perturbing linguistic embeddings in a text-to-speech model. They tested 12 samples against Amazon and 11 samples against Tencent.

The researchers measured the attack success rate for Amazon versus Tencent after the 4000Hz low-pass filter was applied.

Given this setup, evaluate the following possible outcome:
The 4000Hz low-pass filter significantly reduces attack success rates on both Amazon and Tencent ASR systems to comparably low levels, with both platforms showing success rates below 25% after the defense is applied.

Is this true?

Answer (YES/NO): NO